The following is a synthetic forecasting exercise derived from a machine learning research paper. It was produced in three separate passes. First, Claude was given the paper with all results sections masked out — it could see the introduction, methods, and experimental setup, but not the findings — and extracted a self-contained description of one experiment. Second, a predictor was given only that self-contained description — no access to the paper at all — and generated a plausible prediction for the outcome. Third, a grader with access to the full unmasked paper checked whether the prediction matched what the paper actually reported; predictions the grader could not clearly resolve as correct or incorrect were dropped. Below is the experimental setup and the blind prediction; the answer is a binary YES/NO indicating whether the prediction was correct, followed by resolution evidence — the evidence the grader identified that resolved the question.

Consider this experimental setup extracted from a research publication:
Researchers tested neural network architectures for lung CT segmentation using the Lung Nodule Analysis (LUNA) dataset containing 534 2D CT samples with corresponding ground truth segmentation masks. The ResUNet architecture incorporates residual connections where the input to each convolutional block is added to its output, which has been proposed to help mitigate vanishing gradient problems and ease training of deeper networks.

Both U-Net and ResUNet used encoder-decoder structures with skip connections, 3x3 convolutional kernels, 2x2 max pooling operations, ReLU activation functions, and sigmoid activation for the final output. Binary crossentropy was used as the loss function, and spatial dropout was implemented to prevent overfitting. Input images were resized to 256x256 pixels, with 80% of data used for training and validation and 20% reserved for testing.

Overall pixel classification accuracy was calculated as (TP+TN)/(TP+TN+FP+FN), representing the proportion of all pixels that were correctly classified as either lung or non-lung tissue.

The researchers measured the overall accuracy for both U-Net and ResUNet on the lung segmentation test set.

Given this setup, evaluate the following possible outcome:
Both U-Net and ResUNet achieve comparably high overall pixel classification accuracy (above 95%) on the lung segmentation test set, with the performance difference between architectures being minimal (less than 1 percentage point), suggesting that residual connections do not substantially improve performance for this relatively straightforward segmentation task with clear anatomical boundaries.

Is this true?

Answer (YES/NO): YES